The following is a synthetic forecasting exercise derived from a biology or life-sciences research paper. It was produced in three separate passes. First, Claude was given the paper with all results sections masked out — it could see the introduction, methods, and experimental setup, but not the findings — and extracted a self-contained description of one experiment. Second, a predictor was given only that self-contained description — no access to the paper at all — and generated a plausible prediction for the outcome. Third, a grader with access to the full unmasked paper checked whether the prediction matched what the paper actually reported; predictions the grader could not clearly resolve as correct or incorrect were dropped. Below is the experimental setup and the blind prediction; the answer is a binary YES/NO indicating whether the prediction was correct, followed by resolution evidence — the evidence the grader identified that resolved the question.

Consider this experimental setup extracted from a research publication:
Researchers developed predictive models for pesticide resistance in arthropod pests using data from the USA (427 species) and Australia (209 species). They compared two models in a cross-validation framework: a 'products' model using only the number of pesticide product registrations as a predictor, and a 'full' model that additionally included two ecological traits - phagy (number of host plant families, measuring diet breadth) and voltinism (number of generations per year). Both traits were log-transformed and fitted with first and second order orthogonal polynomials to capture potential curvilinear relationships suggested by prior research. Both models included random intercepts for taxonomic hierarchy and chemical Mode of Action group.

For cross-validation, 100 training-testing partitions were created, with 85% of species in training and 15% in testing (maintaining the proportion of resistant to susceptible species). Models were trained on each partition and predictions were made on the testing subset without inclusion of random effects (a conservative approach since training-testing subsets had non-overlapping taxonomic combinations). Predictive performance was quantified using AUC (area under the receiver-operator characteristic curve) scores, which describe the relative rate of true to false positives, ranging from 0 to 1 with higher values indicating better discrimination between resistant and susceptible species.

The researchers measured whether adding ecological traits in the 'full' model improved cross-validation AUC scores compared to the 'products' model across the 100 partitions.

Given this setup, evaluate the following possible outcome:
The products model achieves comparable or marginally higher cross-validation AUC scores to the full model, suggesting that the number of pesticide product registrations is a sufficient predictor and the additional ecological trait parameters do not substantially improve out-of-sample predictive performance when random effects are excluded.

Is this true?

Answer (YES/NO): YES